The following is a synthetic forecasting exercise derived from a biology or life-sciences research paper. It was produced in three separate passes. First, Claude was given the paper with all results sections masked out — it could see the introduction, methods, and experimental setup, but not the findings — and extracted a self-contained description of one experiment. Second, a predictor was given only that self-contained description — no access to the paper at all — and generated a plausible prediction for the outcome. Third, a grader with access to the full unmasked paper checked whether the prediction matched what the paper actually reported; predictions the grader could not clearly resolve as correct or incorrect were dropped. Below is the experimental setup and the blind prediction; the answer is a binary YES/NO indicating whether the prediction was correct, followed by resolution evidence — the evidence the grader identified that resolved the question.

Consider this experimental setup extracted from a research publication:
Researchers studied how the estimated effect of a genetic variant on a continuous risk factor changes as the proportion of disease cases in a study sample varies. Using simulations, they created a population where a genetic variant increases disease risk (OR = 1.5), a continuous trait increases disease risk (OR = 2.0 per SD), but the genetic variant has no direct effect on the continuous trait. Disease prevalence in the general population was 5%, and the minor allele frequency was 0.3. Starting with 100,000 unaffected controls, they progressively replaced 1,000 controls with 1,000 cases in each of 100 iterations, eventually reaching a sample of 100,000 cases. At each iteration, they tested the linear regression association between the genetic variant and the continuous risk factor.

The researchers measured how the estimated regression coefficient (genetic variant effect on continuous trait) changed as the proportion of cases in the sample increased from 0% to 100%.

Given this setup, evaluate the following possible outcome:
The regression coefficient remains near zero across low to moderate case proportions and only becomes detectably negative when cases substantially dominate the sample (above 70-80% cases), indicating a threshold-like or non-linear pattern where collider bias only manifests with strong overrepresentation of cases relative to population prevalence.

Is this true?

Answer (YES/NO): NO